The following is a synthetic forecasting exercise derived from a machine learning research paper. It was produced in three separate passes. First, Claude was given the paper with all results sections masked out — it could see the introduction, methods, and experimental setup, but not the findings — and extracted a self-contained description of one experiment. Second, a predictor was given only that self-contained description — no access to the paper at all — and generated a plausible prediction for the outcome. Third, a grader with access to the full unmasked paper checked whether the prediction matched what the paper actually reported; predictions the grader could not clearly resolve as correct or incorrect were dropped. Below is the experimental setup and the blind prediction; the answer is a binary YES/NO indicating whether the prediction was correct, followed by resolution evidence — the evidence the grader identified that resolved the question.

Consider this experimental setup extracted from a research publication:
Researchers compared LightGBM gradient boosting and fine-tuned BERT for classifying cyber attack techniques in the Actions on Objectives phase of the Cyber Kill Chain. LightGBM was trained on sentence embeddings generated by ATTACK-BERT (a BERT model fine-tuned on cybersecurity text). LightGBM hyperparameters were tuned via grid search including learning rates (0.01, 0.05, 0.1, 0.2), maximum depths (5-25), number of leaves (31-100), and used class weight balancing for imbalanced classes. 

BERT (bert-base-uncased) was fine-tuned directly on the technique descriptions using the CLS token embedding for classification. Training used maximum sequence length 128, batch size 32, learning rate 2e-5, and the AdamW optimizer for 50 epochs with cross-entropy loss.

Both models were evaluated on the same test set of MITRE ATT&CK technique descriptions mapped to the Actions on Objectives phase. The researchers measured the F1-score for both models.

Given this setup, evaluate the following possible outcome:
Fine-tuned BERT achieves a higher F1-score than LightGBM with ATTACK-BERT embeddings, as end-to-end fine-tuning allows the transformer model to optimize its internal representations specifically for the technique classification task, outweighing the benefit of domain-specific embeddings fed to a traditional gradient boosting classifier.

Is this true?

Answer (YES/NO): NO